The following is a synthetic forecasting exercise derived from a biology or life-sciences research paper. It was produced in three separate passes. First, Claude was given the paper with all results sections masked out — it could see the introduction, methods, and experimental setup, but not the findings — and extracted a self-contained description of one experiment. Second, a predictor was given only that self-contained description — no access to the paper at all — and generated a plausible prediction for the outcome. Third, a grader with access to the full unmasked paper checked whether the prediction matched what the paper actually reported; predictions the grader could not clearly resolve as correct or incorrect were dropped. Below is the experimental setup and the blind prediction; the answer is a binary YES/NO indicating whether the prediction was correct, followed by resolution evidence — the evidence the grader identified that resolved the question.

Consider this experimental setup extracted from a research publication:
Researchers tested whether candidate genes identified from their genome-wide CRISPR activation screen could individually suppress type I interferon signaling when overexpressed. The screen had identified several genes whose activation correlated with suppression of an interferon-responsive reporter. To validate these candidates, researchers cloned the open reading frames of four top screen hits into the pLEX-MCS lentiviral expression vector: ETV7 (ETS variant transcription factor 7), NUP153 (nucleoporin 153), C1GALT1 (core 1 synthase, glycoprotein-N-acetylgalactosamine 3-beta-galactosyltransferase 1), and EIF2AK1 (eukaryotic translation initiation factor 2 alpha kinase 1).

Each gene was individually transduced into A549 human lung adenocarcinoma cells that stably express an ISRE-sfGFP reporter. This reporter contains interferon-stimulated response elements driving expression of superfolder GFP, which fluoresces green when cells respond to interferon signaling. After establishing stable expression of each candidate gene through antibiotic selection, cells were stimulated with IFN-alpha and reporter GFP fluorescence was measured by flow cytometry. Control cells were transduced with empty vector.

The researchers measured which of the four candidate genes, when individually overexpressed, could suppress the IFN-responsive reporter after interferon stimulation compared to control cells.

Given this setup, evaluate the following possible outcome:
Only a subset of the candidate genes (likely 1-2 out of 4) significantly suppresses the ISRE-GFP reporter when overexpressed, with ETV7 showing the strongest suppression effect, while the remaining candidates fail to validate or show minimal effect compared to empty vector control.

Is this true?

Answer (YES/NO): NO